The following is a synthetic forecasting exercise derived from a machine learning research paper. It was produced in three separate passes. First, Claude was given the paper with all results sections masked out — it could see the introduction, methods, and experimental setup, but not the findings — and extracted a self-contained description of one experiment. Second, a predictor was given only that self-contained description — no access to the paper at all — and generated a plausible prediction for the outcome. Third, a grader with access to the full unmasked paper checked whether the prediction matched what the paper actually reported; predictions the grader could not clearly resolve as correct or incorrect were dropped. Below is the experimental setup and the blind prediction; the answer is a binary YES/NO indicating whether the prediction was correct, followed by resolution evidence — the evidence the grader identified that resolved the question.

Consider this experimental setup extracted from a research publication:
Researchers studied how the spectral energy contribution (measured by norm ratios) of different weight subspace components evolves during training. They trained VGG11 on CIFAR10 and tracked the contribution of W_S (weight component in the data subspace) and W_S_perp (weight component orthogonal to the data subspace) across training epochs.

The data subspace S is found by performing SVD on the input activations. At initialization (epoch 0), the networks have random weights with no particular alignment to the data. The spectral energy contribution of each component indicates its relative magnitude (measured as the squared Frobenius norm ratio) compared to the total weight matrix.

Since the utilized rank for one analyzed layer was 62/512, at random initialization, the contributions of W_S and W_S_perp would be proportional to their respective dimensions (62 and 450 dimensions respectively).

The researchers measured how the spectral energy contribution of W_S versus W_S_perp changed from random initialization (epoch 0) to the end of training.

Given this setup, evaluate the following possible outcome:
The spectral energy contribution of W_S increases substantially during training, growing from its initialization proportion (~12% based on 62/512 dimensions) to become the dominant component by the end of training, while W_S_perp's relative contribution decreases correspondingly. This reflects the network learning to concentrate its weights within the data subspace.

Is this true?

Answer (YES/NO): YES